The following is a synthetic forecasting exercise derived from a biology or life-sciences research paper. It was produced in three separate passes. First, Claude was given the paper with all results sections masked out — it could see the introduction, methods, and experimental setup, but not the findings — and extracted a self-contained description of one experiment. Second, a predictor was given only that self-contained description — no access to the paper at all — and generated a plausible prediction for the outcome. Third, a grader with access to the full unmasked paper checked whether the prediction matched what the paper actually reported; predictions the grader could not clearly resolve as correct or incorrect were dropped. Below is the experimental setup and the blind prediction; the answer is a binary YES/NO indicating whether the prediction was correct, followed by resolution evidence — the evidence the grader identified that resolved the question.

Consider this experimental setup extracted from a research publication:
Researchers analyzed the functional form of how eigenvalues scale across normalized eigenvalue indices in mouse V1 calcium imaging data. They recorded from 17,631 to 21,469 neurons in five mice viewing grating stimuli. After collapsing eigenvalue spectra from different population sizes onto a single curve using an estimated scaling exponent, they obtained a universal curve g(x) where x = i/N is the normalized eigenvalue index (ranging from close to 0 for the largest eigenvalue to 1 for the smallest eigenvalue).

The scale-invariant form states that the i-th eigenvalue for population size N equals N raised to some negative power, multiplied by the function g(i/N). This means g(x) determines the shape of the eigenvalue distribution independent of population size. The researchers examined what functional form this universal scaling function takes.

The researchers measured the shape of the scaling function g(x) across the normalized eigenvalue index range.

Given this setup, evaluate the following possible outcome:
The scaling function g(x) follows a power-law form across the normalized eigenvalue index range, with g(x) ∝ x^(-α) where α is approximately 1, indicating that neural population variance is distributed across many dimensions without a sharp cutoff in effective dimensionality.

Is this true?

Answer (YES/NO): NO